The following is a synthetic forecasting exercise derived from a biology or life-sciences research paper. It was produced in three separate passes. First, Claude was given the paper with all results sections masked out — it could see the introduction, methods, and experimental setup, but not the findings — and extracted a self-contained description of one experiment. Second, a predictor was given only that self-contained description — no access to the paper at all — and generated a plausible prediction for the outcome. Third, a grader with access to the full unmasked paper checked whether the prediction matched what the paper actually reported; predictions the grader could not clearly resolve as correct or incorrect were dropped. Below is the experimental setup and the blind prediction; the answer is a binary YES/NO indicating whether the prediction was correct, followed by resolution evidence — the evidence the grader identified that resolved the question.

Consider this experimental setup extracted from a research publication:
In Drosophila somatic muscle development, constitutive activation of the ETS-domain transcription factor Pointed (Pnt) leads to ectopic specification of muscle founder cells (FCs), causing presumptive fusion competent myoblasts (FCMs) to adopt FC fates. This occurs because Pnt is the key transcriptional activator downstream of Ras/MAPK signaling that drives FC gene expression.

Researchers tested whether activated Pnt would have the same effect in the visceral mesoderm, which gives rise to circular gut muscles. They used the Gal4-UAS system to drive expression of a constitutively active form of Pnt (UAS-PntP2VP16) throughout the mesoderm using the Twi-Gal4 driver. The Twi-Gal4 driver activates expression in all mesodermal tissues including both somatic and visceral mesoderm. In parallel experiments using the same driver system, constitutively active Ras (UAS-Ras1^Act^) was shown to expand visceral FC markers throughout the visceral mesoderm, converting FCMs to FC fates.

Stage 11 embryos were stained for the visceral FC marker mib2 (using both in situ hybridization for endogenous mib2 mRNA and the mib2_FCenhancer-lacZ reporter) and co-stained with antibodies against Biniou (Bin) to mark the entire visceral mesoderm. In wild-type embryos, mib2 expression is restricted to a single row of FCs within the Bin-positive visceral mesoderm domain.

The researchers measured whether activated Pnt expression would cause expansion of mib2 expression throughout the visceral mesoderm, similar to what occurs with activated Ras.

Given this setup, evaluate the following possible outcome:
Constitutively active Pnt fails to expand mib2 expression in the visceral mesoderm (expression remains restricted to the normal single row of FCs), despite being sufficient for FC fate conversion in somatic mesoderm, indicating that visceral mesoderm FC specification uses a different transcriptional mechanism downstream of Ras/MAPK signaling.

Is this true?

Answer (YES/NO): YES